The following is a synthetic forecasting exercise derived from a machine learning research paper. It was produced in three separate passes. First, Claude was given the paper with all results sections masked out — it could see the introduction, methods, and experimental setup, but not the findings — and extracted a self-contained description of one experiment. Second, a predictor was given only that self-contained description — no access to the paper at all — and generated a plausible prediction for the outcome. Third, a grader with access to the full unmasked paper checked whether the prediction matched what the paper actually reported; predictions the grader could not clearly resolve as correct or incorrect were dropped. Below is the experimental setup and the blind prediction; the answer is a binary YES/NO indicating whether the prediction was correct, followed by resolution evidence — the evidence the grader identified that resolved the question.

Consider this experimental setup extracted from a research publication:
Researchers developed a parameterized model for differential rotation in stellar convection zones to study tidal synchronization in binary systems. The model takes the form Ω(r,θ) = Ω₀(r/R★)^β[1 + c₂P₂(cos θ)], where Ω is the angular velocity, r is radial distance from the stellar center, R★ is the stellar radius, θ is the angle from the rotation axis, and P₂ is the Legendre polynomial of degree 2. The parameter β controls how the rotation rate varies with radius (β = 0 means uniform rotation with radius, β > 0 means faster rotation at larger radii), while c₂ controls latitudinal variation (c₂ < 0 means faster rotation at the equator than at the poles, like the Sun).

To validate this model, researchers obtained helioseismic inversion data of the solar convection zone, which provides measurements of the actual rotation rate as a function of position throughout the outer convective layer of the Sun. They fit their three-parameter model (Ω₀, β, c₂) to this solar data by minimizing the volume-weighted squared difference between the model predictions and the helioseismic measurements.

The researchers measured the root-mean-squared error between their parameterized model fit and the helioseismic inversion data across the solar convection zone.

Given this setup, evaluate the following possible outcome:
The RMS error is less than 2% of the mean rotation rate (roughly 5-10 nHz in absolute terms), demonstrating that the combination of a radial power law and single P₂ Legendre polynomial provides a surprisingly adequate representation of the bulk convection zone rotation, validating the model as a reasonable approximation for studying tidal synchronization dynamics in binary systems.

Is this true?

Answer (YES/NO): YES